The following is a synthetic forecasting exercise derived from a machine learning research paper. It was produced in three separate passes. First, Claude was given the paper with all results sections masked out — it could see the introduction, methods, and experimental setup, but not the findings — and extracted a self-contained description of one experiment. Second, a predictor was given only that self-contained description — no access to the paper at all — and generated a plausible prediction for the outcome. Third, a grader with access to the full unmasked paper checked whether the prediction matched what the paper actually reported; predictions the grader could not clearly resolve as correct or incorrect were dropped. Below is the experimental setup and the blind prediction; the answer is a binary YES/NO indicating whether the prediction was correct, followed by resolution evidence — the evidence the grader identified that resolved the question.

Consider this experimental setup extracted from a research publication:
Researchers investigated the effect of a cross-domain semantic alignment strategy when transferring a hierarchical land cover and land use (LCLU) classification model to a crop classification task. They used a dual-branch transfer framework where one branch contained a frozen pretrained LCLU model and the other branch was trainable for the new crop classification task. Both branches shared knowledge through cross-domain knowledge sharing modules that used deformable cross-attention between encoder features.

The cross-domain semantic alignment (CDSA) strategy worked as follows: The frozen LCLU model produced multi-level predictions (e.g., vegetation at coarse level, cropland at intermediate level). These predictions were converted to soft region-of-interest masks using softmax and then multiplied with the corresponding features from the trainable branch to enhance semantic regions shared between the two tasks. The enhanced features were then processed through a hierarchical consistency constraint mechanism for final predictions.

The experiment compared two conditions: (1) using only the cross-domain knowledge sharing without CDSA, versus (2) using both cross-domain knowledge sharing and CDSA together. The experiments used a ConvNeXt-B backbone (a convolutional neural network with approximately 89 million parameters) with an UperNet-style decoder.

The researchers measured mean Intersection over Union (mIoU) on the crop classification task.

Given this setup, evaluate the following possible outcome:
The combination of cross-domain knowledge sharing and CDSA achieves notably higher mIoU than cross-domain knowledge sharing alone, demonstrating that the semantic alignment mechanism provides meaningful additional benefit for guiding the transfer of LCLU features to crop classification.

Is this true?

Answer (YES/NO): YES